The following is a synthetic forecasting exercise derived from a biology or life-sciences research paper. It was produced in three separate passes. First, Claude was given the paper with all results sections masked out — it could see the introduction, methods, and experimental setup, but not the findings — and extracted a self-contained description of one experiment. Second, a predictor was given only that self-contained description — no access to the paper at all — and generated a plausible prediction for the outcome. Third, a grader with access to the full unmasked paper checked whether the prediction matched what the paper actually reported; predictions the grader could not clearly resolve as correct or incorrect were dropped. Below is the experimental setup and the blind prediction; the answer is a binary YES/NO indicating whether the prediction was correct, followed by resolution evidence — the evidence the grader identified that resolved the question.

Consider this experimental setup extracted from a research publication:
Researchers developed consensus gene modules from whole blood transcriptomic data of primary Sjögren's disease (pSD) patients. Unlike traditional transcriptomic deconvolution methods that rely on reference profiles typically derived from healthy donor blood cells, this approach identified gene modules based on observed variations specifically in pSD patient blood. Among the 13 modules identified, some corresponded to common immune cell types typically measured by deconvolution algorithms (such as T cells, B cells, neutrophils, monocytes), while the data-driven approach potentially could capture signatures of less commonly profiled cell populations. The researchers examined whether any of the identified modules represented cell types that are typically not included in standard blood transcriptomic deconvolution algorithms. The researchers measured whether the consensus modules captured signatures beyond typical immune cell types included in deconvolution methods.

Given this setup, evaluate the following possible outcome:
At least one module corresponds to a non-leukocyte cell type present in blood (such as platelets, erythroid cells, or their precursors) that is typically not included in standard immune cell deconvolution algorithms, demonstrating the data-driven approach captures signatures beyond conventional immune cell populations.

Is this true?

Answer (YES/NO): YES